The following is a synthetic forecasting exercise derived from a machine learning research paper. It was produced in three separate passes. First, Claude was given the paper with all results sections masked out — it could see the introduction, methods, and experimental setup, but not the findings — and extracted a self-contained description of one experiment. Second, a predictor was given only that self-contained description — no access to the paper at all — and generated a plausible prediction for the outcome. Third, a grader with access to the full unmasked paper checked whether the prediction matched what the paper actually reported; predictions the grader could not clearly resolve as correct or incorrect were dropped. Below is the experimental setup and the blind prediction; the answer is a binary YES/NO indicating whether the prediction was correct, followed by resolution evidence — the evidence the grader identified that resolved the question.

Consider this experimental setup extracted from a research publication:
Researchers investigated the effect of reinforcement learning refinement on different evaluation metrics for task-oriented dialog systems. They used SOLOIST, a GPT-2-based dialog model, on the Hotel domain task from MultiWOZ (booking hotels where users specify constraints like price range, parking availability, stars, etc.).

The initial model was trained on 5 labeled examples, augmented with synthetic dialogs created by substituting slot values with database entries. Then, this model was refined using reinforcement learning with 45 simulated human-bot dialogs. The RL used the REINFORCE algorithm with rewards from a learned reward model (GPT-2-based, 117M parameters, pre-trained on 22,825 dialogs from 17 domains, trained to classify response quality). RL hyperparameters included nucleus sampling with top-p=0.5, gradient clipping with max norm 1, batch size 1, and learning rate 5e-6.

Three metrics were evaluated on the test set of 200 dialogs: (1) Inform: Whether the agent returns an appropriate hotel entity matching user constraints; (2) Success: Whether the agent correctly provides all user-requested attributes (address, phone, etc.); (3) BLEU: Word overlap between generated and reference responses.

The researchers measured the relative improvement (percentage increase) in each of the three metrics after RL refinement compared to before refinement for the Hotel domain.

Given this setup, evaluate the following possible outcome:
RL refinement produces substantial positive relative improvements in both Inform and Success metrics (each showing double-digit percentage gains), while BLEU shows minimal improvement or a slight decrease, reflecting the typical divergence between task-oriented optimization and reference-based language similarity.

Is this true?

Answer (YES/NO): NO